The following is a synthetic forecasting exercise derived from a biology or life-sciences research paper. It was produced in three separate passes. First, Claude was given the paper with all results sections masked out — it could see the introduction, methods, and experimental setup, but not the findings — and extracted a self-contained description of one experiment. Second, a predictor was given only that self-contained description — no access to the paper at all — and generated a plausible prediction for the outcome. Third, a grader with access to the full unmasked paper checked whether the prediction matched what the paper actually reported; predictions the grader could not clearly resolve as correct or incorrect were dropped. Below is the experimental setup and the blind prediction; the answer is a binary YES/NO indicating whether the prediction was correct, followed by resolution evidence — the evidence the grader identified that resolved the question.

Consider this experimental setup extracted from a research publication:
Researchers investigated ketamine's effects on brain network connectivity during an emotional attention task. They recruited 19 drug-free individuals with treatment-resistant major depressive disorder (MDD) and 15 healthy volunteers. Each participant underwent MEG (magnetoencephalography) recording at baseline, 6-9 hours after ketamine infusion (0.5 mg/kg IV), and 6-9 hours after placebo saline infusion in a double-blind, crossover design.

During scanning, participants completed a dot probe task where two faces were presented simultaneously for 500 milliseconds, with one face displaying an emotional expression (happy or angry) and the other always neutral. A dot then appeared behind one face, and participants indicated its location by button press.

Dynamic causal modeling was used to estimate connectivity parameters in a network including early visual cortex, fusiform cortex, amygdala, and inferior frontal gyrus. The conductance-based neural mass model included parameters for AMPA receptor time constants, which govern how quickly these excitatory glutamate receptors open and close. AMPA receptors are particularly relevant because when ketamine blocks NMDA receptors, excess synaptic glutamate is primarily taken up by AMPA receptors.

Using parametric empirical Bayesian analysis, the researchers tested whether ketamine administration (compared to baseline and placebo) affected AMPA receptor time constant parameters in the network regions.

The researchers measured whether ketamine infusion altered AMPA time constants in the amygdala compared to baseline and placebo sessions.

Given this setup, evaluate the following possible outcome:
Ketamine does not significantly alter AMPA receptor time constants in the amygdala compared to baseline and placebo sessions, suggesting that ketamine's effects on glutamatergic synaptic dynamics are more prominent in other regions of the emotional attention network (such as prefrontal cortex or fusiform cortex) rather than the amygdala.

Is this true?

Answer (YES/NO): NO